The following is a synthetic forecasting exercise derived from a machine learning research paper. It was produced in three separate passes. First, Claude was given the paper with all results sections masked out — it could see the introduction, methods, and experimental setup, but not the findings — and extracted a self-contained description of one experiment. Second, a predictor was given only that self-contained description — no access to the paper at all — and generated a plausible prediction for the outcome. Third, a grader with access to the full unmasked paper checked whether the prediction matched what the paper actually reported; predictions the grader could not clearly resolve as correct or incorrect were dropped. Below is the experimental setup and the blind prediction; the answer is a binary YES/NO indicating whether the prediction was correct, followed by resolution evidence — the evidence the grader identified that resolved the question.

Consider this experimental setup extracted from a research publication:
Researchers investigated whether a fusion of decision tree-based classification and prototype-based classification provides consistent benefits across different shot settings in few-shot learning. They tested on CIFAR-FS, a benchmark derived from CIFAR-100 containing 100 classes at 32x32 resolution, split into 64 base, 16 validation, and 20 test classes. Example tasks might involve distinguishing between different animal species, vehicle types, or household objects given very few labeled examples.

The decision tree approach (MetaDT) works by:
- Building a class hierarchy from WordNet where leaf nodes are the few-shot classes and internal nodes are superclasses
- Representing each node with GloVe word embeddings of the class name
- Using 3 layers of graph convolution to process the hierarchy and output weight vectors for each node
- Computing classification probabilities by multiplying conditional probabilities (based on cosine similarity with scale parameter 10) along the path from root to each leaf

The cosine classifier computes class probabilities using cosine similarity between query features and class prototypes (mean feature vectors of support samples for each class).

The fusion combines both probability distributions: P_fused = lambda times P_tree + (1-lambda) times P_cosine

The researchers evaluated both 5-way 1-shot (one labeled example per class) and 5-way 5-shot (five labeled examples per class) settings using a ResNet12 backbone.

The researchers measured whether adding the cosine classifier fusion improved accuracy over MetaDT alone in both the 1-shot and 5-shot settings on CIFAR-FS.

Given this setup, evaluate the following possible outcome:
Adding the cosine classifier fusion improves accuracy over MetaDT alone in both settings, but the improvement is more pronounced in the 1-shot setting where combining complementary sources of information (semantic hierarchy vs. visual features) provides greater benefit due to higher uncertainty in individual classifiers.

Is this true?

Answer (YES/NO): NO